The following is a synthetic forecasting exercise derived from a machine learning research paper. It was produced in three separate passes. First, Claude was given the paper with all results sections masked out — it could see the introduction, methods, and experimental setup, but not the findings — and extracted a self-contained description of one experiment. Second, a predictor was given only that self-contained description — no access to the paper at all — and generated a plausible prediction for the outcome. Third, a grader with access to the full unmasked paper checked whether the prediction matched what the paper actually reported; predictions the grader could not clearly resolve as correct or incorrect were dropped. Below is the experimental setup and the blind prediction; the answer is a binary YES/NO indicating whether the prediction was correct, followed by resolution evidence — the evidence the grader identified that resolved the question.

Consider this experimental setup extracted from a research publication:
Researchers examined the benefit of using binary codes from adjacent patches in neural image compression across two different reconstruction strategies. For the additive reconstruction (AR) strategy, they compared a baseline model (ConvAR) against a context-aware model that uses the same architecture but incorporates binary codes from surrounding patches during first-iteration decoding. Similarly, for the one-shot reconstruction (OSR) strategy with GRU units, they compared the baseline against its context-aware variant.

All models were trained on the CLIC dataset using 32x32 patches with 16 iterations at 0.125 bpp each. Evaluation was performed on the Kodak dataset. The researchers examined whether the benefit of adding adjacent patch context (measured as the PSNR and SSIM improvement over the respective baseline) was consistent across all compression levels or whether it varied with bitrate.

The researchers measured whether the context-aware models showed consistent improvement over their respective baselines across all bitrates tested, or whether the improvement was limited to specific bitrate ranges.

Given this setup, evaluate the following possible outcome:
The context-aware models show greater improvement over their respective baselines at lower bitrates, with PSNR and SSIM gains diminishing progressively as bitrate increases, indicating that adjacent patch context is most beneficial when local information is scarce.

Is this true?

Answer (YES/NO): NO